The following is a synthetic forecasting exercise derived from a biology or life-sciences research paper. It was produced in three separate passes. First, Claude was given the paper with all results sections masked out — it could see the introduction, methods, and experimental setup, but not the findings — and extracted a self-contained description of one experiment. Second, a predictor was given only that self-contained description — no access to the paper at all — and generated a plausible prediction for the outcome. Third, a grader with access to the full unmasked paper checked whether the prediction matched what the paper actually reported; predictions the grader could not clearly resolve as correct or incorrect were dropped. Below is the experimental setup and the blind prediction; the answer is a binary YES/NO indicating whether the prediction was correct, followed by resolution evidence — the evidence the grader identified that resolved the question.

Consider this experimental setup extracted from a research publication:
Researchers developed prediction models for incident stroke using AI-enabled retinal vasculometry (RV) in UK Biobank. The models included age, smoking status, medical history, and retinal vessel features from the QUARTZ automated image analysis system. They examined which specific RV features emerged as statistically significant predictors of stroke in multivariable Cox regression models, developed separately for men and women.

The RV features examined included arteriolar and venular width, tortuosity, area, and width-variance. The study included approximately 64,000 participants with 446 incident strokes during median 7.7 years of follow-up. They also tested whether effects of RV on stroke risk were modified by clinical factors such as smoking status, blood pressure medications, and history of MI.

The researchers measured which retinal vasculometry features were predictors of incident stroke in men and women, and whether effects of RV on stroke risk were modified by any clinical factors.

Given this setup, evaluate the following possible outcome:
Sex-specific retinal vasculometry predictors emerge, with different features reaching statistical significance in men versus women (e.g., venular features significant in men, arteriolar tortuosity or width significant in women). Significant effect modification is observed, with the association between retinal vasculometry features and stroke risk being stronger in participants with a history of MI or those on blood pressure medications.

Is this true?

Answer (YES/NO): NO